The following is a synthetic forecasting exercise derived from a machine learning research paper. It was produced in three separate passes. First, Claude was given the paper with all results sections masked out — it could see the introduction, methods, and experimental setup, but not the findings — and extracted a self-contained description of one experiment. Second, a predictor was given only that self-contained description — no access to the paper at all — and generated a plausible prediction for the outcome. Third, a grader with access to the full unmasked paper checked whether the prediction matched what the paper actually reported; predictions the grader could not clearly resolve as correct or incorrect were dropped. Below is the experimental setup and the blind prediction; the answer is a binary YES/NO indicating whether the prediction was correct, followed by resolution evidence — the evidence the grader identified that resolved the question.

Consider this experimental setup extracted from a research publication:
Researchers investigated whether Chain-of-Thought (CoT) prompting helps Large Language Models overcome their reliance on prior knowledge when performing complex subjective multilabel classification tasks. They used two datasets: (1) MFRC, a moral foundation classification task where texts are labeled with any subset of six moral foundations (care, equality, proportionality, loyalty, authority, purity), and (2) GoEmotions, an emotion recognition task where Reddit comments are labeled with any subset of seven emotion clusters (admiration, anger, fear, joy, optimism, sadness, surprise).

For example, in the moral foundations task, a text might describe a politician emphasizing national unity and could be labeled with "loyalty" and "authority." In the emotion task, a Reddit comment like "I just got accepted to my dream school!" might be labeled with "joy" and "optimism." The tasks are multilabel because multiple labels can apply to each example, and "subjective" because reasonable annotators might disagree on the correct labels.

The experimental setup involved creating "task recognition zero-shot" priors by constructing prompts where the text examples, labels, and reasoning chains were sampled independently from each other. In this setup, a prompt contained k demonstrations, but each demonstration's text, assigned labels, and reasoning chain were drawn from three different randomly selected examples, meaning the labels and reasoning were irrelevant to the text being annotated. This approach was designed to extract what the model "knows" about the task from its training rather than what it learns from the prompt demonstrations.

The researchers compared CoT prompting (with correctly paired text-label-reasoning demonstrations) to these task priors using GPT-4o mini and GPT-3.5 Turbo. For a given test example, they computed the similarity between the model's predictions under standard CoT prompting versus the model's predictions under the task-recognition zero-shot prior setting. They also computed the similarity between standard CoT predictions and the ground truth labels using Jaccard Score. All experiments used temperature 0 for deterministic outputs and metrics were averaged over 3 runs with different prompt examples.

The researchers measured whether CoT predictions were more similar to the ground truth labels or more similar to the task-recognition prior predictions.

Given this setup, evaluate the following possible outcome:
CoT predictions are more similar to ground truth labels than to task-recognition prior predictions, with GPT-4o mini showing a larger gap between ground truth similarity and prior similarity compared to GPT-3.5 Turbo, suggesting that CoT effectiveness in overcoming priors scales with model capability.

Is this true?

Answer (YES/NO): NO